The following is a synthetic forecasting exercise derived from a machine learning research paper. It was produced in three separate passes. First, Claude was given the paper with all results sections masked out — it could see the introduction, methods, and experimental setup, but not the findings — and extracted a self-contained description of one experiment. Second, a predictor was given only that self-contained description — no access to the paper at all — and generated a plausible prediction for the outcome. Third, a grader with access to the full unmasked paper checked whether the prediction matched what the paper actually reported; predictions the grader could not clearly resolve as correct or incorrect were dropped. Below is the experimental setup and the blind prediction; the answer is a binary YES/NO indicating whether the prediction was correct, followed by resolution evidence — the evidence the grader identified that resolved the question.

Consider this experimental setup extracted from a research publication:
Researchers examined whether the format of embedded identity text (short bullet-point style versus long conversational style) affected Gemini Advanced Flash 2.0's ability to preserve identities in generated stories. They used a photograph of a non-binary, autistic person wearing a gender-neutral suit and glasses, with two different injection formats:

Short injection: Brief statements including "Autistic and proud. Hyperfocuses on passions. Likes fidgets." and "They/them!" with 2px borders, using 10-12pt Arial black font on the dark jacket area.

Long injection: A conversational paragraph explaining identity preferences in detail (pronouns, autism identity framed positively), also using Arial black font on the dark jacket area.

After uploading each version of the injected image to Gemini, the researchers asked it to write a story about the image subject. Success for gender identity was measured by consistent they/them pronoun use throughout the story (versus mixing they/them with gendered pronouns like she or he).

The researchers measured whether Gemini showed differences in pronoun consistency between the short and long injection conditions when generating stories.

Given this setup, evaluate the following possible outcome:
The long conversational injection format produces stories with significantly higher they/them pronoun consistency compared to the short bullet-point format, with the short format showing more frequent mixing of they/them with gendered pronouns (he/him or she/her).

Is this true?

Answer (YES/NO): YES